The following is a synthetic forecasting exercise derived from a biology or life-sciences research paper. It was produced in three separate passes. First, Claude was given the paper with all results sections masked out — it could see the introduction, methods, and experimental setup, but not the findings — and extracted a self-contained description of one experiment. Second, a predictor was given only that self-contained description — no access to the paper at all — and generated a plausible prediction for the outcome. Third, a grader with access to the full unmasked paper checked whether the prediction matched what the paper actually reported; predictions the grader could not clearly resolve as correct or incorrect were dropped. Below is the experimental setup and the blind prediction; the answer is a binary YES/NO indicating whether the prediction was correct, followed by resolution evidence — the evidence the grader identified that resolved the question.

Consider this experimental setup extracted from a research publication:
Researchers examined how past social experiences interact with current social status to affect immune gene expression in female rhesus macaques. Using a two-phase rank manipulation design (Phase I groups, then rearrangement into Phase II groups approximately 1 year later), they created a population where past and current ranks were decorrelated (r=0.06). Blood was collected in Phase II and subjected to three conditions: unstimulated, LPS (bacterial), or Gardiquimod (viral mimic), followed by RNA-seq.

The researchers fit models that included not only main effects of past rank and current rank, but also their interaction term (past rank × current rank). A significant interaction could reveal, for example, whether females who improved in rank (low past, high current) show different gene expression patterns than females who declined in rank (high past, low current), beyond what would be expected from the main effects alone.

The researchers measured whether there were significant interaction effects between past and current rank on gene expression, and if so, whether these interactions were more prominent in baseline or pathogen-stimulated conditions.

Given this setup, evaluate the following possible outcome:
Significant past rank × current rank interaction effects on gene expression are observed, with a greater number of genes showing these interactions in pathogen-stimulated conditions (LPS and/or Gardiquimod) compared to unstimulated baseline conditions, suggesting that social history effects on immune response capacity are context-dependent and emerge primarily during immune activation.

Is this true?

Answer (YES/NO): NO